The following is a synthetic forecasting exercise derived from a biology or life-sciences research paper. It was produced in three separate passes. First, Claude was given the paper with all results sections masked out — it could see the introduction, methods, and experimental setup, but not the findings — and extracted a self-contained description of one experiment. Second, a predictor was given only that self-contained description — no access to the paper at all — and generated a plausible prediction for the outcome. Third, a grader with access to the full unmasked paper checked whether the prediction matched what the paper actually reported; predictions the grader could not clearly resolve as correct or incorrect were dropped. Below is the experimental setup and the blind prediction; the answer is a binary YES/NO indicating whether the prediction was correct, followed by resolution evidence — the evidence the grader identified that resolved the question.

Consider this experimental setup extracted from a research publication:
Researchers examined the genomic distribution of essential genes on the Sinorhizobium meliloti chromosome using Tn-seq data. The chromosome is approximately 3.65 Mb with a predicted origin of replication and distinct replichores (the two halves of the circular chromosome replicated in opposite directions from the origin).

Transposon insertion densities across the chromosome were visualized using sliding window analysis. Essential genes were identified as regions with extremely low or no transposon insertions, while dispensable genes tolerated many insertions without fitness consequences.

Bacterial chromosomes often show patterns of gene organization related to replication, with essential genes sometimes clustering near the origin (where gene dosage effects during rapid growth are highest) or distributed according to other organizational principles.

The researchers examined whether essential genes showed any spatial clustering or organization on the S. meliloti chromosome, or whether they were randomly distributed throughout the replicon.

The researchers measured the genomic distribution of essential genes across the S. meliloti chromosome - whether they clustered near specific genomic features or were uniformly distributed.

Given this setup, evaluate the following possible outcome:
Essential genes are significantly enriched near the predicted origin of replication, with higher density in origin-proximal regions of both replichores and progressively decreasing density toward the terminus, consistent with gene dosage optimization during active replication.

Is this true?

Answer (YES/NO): NO